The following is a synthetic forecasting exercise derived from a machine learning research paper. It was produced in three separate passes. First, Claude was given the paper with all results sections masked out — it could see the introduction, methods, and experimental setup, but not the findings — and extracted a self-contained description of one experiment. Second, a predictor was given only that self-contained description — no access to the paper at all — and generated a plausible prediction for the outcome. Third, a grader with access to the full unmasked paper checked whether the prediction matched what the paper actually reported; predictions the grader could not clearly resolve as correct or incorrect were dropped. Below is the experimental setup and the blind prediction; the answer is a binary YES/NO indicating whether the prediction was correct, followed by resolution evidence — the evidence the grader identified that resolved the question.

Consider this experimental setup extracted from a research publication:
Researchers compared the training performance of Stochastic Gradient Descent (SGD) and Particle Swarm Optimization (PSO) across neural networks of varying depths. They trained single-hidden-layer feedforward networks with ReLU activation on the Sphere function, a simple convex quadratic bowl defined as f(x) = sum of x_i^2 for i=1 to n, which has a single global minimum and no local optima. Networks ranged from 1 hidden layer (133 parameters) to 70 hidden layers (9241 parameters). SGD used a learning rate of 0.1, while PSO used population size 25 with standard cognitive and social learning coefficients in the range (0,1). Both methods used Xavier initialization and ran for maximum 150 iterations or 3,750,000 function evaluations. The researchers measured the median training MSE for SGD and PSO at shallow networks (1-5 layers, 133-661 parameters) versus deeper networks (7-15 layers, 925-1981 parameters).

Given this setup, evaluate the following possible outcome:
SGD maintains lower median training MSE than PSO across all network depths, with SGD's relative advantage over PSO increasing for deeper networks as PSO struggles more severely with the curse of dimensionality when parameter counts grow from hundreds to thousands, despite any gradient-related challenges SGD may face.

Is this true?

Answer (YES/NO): NO